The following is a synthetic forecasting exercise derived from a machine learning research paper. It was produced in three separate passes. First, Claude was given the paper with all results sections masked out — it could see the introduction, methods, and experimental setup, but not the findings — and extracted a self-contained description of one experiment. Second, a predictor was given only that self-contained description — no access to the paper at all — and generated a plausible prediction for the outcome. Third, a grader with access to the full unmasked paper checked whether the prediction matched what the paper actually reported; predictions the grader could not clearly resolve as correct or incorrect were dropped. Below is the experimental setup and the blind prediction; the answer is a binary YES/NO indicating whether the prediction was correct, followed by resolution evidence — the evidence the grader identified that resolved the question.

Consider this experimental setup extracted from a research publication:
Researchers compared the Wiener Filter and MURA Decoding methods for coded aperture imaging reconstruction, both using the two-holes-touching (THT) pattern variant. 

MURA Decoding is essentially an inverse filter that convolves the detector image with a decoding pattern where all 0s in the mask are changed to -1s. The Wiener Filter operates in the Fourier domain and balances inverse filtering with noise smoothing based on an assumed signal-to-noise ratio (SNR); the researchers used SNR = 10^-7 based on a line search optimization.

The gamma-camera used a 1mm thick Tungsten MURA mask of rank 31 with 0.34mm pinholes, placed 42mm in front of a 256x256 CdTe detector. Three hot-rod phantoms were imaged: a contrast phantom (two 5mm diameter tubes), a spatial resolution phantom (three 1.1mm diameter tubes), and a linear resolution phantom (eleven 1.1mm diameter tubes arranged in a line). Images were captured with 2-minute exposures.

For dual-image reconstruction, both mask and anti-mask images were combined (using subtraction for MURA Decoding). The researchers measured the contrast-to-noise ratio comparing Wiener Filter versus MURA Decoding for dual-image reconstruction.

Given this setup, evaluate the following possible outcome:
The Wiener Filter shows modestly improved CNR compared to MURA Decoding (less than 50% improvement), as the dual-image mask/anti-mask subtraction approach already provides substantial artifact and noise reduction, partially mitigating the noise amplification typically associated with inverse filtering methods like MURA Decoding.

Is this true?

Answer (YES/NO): NO